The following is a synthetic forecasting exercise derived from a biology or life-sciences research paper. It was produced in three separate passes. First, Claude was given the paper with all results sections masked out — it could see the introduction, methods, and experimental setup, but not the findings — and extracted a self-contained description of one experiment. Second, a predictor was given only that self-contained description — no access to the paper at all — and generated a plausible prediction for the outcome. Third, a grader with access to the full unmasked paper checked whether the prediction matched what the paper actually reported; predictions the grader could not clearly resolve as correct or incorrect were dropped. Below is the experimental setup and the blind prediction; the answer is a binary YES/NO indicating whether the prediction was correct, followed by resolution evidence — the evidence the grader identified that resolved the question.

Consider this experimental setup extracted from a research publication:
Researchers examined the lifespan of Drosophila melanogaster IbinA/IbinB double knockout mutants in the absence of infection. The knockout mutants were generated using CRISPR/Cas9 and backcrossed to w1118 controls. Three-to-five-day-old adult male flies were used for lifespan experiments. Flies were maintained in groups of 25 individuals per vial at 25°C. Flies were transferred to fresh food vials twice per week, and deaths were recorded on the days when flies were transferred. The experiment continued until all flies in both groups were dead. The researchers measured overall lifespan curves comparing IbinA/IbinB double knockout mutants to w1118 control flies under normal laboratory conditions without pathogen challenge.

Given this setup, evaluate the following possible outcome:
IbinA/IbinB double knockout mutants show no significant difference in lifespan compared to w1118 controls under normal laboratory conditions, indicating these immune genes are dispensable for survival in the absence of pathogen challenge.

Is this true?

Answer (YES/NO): NO